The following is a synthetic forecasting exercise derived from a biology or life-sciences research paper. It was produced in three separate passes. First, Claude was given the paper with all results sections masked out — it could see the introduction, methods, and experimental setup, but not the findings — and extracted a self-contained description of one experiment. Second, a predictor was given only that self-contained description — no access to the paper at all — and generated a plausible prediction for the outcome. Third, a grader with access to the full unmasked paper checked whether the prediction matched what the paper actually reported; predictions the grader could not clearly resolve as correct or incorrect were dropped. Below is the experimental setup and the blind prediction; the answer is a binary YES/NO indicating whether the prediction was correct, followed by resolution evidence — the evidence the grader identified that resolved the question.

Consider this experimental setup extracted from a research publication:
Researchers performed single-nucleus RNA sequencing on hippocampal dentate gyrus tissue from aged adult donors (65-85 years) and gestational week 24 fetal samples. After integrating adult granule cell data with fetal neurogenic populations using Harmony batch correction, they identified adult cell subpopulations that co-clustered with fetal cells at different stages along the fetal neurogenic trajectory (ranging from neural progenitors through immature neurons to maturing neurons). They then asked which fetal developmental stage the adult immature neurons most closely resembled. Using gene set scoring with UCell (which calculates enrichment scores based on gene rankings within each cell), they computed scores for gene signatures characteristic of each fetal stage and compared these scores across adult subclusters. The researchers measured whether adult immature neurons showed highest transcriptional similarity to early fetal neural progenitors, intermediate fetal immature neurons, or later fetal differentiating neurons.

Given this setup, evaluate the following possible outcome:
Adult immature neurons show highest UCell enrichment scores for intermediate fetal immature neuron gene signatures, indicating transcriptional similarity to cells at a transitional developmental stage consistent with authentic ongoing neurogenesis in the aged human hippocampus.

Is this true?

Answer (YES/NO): YES